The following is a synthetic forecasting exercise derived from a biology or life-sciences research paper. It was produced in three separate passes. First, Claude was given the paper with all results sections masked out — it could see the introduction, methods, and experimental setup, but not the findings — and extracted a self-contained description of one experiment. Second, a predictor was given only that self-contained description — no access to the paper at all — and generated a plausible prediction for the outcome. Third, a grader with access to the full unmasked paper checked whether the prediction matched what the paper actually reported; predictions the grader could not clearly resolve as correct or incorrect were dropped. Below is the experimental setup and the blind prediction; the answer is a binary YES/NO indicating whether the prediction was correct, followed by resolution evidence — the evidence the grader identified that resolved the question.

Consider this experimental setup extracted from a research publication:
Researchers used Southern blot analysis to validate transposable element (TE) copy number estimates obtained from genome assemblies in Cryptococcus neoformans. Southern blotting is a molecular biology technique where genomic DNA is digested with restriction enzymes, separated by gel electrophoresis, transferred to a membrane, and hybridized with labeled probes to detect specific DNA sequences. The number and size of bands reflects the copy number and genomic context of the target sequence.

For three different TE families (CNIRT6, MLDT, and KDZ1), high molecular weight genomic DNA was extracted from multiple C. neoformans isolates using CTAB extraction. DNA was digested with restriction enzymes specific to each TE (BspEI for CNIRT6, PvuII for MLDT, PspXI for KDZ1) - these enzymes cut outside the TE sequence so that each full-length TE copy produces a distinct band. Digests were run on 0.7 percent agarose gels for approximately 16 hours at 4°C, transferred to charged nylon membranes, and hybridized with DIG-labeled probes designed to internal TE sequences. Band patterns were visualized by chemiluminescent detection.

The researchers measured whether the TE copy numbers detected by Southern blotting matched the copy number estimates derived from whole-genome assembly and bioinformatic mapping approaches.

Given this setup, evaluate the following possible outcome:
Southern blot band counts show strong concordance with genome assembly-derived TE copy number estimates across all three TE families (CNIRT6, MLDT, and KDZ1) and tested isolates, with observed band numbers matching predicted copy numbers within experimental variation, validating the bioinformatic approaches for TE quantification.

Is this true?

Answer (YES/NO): NO